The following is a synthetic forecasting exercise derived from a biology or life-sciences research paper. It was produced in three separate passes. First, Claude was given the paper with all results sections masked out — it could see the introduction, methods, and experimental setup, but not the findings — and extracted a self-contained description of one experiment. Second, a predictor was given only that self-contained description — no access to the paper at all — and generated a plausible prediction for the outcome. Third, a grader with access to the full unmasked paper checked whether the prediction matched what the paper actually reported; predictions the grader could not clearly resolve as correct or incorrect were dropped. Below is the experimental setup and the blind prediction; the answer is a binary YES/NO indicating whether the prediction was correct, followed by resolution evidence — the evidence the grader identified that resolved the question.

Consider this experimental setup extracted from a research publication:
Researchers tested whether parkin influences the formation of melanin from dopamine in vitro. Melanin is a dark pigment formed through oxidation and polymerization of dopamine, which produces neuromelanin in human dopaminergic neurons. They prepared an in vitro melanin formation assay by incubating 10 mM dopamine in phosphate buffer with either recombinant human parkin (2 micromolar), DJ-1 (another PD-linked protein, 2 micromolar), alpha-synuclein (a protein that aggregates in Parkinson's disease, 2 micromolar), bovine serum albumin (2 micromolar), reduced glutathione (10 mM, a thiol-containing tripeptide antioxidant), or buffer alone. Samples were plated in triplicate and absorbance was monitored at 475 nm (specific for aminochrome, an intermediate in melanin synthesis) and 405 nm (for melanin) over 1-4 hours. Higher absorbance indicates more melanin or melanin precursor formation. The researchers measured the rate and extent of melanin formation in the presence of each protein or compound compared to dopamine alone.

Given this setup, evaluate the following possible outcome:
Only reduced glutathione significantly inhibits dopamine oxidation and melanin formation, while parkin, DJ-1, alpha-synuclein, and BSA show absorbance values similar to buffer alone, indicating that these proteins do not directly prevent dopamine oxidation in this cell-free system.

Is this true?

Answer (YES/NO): NO